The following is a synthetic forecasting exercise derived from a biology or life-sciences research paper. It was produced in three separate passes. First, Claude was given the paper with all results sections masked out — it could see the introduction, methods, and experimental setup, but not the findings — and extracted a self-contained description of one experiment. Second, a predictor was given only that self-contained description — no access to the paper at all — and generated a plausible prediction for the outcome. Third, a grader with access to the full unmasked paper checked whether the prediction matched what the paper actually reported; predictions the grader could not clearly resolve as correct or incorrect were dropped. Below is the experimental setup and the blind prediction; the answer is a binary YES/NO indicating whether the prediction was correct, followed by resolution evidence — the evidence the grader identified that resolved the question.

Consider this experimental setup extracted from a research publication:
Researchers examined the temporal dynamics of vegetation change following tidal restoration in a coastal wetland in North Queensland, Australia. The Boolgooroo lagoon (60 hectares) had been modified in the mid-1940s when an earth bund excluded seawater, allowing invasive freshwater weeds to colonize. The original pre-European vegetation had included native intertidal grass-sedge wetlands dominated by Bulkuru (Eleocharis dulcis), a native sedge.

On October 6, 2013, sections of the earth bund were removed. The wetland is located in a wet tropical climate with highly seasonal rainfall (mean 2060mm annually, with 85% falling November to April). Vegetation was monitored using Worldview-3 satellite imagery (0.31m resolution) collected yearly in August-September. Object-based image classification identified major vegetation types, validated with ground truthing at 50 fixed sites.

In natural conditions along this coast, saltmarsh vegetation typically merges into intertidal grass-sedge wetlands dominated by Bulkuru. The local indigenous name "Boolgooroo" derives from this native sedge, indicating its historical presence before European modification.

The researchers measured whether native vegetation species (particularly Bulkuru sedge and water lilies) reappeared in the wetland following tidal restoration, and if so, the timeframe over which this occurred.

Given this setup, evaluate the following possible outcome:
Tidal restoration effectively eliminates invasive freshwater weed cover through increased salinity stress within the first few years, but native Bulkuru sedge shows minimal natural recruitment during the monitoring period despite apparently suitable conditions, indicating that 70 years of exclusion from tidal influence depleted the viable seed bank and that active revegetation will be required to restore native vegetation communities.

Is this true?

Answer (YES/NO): NO